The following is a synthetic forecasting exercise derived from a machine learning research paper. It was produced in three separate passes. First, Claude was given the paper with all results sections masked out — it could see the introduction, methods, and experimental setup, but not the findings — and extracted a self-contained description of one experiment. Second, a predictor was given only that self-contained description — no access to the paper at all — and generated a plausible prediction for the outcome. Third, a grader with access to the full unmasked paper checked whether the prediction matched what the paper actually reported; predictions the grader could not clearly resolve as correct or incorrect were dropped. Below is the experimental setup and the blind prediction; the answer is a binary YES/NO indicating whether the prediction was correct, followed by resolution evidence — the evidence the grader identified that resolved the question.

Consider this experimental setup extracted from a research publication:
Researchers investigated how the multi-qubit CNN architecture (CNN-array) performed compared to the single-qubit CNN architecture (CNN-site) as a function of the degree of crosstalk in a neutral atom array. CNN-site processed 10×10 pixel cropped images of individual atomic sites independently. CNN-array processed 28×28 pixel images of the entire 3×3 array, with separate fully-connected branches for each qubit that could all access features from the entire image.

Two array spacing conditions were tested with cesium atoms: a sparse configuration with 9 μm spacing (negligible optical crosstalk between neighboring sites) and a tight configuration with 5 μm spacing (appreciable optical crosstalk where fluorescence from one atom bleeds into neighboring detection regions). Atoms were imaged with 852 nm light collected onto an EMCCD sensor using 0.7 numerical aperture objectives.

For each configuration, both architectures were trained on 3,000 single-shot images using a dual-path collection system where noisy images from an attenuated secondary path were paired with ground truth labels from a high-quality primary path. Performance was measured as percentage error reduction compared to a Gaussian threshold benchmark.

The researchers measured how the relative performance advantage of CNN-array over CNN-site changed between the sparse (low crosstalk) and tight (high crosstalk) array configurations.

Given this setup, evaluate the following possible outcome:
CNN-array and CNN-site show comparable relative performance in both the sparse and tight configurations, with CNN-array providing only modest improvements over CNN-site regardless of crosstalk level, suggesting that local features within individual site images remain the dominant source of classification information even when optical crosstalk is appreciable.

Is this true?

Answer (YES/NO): NO